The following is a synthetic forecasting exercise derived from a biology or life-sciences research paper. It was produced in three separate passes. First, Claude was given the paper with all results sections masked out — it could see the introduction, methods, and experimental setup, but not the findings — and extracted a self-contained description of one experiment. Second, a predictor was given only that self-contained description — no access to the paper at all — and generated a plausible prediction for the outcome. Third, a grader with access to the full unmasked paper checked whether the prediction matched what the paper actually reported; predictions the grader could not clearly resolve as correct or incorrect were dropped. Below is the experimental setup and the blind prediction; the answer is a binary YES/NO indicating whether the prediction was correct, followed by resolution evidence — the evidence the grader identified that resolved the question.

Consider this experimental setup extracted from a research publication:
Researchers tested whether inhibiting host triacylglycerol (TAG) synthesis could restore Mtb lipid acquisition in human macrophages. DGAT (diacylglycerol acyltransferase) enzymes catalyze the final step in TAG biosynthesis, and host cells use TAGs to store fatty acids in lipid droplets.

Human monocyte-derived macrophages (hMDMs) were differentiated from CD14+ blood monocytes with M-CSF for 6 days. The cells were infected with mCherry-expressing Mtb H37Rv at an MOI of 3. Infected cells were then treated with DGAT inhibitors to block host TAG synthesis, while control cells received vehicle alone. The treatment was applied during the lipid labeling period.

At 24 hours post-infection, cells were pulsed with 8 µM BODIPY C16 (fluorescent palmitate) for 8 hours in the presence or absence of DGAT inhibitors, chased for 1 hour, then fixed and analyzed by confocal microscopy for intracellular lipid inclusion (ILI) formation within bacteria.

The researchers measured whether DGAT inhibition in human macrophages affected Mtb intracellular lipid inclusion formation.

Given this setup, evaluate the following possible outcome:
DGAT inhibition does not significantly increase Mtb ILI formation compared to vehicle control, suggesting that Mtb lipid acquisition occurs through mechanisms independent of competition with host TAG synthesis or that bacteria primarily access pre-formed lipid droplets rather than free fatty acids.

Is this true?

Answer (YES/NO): NO